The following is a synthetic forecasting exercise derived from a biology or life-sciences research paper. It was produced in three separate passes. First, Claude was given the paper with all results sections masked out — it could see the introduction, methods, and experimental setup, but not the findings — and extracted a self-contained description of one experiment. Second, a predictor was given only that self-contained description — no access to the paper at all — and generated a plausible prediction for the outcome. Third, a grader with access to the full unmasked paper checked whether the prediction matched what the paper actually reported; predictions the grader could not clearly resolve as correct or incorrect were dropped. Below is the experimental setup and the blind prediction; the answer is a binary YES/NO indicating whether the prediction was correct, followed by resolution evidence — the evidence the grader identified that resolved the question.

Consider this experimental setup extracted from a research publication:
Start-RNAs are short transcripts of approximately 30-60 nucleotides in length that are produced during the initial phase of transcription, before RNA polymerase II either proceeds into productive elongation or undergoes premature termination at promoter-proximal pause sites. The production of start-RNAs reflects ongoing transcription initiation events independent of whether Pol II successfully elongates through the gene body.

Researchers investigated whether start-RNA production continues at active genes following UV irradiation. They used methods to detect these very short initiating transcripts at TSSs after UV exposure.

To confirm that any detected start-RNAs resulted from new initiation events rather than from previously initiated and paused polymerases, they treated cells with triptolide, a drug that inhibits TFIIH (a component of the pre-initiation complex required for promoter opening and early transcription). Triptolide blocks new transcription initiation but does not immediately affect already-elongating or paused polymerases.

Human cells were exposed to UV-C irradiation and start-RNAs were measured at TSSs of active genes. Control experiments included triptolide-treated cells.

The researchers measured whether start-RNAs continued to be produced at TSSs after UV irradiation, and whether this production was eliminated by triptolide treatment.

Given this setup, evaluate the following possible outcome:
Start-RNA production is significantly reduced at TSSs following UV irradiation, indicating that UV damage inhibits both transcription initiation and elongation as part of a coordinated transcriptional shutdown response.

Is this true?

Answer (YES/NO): NO